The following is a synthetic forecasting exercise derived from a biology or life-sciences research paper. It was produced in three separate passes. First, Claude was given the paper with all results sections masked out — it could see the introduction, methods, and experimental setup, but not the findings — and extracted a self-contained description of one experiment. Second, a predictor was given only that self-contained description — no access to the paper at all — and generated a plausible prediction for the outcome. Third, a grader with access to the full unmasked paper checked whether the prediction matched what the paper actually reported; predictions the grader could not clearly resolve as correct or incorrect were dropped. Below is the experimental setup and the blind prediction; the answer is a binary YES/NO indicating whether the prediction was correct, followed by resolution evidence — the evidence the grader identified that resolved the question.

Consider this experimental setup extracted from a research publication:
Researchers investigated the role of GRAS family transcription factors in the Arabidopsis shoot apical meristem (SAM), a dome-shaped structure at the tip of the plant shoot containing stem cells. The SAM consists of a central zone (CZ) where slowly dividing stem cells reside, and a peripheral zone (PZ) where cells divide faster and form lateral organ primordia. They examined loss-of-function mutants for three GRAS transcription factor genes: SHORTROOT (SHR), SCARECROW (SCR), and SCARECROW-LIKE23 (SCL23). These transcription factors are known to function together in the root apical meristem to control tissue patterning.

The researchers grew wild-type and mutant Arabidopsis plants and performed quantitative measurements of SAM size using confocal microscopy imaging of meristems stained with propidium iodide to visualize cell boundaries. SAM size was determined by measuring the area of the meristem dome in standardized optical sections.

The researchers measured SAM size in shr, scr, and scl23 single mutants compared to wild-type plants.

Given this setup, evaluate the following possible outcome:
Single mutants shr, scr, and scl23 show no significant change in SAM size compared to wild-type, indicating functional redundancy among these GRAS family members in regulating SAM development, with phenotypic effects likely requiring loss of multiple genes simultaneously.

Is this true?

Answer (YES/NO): NO